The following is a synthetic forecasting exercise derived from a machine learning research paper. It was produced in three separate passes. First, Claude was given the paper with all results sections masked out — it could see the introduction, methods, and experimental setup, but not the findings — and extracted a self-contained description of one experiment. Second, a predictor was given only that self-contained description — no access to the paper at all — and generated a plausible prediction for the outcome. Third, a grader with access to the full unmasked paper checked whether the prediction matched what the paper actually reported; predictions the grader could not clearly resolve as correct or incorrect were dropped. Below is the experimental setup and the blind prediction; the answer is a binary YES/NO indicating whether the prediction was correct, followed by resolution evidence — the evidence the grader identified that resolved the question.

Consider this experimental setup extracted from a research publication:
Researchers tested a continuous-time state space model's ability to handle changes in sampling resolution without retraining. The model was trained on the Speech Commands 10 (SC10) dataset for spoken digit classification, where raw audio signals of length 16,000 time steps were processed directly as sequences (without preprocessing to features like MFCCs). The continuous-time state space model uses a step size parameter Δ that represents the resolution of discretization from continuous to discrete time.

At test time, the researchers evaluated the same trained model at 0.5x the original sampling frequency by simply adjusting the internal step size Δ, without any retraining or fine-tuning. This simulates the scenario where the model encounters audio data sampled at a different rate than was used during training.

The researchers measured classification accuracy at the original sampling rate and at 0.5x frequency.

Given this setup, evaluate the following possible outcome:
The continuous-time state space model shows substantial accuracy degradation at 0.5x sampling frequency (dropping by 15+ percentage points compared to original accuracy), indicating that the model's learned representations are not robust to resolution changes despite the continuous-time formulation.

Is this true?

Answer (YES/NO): NO